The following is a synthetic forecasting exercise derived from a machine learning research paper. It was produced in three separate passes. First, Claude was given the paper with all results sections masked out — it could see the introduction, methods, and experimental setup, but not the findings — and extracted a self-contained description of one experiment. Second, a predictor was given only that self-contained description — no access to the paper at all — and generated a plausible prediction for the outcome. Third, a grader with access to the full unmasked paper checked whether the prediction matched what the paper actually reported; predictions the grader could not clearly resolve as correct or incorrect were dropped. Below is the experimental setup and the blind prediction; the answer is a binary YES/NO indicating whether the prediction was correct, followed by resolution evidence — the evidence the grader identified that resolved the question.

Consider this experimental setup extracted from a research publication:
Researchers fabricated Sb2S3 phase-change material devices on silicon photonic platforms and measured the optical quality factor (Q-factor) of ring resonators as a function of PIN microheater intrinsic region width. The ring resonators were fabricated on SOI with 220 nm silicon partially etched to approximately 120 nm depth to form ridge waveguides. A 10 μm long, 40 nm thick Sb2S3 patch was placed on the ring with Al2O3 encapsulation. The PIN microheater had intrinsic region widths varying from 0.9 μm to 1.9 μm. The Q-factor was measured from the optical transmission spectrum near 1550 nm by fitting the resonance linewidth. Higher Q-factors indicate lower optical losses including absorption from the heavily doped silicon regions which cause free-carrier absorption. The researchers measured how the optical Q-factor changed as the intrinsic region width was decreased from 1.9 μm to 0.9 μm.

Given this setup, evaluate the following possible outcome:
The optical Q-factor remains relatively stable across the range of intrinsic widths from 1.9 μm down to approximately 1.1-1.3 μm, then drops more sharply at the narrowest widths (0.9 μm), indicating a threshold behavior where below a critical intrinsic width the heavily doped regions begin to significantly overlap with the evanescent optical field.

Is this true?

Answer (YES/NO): NO